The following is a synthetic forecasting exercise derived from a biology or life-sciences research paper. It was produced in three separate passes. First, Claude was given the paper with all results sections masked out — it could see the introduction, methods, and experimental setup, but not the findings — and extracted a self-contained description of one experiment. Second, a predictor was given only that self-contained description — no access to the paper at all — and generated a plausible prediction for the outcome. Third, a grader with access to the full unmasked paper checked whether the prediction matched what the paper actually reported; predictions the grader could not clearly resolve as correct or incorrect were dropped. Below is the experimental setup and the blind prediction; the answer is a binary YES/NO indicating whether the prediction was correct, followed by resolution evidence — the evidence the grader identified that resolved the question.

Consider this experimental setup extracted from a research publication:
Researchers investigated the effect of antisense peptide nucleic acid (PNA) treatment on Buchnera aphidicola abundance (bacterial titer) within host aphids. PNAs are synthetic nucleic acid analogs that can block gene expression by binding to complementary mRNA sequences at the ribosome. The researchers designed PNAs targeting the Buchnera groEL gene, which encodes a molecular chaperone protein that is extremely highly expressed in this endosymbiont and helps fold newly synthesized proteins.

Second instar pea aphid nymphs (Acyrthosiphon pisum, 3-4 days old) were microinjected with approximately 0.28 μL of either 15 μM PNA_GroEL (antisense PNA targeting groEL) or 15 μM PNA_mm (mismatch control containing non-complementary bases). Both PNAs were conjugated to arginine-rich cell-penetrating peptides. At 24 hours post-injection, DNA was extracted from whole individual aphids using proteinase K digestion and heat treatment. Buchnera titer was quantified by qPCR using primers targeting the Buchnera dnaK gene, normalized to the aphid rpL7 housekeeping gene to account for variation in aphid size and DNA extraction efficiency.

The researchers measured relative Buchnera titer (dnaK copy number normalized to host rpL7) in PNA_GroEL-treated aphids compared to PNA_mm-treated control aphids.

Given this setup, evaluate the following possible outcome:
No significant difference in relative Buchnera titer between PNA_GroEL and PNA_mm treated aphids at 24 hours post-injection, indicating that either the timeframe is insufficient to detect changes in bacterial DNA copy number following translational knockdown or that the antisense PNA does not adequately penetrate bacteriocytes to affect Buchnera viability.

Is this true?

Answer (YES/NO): NO